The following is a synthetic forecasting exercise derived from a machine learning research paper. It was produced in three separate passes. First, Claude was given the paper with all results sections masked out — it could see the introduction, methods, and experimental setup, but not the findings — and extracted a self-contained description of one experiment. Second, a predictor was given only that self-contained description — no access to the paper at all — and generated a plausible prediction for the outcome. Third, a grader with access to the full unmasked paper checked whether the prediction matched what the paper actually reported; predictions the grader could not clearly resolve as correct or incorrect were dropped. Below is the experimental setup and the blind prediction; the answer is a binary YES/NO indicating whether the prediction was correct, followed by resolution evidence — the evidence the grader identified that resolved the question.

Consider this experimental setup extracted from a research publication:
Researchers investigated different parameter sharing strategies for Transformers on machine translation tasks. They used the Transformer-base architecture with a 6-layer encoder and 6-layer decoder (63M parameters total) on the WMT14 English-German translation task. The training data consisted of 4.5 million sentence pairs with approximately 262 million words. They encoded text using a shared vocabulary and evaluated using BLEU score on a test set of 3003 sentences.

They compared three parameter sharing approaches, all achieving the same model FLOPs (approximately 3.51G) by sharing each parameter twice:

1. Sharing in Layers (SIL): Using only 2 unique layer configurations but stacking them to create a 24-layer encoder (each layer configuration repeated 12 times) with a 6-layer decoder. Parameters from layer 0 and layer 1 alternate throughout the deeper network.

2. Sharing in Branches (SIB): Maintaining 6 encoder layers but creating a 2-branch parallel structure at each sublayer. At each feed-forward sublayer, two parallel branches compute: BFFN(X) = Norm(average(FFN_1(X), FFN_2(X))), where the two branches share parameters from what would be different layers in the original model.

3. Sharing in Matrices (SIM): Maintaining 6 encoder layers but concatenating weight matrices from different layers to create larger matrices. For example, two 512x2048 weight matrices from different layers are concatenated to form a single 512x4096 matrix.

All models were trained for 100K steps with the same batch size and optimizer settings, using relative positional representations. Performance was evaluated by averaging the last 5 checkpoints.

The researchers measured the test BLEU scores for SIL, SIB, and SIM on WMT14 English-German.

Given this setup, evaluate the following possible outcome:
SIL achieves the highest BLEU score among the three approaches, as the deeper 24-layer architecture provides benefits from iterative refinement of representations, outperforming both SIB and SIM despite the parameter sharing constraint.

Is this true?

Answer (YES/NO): NO